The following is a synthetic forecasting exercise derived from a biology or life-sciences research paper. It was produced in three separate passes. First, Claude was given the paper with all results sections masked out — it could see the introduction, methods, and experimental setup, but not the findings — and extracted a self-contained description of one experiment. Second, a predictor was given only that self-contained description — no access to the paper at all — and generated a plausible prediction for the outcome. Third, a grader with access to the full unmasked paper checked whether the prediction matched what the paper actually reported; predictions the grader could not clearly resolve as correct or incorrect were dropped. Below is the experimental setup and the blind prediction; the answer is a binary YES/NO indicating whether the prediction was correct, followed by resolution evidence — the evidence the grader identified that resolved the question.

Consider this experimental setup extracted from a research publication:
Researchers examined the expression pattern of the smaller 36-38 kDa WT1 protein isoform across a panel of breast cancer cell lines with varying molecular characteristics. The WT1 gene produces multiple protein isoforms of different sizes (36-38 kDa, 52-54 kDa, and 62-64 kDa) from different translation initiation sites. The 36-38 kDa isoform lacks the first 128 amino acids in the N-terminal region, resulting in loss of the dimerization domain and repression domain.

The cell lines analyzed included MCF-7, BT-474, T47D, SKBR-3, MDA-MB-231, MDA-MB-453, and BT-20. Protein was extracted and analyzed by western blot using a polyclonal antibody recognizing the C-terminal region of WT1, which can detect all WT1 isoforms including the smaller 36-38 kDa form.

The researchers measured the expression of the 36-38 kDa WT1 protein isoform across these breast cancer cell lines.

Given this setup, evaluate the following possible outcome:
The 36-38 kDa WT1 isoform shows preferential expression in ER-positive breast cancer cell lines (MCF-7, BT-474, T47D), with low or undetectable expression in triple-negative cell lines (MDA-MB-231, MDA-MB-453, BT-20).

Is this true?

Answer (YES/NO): NO